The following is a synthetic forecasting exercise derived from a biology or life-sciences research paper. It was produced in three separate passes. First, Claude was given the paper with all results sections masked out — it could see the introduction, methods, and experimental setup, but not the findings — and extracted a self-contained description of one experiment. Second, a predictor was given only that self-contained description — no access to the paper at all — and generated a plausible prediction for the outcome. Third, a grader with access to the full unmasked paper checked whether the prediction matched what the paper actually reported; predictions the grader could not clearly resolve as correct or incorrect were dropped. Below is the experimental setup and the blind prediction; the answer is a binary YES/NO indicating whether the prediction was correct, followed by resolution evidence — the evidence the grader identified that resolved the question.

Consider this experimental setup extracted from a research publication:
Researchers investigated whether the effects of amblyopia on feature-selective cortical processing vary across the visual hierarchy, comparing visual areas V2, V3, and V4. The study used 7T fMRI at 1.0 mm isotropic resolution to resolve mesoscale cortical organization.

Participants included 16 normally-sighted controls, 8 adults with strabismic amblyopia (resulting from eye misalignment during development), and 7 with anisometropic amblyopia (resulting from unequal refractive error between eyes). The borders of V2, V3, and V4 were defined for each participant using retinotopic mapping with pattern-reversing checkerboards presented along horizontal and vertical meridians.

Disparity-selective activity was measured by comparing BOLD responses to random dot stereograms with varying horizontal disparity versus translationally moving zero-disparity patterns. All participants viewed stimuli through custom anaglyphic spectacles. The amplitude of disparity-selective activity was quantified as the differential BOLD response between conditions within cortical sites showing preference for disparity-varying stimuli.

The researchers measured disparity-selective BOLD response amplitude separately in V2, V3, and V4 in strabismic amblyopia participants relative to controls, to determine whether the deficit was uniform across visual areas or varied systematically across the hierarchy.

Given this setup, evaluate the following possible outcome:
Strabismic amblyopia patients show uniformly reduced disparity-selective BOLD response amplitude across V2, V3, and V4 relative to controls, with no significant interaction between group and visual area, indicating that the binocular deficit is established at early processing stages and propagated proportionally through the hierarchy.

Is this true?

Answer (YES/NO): NO